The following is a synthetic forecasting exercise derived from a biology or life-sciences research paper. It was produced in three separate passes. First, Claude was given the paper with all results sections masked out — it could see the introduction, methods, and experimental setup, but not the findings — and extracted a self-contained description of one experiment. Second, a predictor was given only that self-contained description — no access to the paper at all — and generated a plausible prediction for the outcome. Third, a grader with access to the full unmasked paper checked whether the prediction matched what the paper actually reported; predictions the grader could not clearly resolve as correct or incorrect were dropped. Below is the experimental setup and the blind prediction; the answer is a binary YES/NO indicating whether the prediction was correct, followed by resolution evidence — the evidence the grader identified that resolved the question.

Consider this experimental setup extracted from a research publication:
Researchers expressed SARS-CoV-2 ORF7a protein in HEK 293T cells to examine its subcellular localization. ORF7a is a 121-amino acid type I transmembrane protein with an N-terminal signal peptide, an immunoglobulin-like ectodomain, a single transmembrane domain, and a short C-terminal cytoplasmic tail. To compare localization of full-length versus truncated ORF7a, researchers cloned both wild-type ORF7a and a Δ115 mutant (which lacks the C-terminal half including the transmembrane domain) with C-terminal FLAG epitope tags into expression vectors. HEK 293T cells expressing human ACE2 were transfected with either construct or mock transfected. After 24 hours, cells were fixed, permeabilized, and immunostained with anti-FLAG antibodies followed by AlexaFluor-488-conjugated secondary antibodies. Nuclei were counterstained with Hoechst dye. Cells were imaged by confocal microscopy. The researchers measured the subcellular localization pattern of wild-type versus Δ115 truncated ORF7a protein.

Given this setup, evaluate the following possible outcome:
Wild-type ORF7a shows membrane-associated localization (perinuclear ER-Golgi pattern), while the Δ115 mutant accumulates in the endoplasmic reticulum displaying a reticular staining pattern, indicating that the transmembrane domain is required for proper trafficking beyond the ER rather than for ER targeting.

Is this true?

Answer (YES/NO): NO